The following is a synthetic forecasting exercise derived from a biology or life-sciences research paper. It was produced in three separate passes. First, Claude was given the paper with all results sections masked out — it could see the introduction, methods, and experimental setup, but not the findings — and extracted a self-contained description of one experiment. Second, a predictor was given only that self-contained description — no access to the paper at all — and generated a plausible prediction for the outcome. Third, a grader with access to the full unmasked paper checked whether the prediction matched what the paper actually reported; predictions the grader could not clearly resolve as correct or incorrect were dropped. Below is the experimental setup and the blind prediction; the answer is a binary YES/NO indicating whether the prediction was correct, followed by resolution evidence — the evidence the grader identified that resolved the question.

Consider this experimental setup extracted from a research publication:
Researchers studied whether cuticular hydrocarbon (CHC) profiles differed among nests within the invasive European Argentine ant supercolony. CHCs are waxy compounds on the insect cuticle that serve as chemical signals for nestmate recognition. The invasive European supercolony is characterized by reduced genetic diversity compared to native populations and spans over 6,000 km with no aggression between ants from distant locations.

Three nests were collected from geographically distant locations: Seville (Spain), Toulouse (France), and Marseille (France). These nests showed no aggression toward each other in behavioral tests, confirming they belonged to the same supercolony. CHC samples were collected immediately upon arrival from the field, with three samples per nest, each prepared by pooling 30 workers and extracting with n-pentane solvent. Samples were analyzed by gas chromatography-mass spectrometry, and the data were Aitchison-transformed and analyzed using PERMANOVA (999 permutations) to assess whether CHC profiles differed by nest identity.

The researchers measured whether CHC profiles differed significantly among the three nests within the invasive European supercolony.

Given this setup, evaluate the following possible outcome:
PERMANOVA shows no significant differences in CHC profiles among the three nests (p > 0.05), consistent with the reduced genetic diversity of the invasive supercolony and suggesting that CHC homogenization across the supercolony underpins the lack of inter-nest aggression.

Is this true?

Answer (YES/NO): NO